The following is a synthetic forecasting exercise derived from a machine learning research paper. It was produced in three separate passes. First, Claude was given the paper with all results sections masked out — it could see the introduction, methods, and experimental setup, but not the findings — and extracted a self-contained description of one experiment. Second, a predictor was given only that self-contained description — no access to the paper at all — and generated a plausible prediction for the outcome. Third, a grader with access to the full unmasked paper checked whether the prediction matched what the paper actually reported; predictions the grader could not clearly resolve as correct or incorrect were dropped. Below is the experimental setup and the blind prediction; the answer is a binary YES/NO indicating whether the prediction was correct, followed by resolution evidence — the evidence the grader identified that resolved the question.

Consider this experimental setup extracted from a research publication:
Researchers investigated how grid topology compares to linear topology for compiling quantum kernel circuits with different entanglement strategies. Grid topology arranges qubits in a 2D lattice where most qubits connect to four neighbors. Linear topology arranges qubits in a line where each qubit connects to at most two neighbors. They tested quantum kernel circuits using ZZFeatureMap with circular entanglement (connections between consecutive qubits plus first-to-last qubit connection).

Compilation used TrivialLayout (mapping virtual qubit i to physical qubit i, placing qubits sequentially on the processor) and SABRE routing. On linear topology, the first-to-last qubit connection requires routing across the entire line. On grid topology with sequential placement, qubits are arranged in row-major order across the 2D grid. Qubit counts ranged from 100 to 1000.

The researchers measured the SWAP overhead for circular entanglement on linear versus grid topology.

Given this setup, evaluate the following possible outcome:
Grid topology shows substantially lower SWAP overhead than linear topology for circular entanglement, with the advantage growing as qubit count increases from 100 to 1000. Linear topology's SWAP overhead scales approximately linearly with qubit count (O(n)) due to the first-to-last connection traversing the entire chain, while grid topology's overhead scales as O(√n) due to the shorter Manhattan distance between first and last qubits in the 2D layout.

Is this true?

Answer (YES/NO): NO